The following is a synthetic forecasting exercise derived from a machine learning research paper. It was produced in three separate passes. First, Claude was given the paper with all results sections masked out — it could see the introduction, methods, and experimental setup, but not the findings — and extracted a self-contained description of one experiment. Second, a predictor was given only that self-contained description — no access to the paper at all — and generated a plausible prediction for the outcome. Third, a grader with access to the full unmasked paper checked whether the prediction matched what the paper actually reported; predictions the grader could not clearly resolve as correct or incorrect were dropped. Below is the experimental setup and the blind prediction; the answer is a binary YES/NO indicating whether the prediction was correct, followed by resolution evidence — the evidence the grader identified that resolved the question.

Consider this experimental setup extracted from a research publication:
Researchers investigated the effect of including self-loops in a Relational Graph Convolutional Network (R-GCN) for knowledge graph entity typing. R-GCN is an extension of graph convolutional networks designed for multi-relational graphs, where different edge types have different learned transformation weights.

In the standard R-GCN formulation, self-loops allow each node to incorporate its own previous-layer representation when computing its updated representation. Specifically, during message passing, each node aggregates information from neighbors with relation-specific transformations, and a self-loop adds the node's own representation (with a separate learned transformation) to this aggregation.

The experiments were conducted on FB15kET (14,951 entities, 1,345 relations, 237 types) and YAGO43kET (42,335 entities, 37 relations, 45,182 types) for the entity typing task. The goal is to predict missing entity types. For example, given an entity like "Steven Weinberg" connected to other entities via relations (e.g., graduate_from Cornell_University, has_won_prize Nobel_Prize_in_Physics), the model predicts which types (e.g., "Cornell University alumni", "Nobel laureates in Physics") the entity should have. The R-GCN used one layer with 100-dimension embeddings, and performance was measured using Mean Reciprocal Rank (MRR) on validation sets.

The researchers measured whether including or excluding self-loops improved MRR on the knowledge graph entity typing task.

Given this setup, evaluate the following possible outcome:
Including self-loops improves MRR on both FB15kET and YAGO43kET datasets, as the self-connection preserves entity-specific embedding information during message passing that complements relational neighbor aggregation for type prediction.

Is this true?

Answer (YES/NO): NO